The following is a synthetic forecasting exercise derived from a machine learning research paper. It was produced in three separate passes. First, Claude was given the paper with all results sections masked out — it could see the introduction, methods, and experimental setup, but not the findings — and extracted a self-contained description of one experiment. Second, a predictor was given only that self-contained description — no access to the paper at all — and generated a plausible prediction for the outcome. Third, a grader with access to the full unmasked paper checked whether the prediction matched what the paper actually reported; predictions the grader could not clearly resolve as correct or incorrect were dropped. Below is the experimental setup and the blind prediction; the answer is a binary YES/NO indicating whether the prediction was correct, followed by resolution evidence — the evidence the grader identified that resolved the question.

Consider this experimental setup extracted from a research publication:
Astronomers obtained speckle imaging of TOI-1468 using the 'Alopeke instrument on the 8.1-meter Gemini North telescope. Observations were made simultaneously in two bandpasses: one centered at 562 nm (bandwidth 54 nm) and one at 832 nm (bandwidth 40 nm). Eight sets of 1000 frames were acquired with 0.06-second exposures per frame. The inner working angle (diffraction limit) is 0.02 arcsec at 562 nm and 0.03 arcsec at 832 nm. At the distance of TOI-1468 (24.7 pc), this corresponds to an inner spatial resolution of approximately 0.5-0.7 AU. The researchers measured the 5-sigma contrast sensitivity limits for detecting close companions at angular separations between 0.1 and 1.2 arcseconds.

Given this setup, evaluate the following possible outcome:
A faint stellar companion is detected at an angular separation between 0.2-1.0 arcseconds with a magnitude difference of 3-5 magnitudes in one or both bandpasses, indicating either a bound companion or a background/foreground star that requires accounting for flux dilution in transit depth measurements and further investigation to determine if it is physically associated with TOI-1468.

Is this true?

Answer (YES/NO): NO